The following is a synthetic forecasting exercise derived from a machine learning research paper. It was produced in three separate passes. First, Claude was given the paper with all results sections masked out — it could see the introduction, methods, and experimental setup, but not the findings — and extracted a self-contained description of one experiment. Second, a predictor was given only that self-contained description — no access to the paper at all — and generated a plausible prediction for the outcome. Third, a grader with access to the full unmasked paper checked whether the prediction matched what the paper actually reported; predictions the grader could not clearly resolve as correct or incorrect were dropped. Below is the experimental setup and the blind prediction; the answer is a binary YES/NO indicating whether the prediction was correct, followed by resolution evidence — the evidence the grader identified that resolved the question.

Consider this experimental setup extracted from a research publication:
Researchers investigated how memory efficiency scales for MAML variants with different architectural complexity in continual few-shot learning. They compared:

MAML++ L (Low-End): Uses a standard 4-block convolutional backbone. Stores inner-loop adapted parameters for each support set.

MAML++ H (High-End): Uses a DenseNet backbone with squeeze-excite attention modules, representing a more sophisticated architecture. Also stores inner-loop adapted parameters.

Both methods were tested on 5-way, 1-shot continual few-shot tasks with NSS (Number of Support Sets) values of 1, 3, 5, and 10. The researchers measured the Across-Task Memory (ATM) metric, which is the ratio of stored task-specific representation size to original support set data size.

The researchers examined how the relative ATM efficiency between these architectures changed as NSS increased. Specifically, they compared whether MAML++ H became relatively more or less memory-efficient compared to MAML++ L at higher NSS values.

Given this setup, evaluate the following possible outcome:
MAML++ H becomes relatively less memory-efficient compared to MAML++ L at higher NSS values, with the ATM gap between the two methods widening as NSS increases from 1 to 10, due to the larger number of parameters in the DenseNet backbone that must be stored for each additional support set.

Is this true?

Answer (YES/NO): NO